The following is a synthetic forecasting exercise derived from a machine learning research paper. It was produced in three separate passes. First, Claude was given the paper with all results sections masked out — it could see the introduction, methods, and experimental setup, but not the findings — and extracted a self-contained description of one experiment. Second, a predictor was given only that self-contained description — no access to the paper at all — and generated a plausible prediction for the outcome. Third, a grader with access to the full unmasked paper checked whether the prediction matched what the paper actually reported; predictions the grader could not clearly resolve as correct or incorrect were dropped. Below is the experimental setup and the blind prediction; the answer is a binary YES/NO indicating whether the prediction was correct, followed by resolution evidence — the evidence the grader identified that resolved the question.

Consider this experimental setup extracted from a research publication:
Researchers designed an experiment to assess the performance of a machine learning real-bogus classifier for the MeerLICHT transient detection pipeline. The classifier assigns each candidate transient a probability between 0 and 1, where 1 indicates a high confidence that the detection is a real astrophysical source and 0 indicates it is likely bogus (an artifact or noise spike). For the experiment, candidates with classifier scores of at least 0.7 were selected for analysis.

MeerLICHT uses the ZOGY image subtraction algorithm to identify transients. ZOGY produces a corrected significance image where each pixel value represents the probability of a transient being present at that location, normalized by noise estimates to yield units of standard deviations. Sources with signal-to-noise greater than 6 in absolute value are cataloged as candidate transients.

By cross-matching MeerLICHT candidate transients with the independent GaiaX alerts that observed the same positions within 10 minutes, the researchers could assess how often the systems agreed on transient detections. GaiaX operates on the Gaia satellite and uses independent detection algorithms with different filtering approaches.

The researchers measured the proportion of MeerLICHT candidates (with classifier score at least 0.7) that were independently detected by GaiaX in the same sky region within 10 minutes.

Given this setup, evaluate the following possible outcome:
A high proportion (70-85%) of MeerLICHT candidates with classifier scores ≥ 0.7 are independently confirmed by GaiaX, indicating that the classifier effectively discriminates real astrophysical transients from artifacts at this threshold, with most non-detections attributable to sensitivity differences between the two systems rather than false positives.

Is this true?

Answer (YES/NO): NO